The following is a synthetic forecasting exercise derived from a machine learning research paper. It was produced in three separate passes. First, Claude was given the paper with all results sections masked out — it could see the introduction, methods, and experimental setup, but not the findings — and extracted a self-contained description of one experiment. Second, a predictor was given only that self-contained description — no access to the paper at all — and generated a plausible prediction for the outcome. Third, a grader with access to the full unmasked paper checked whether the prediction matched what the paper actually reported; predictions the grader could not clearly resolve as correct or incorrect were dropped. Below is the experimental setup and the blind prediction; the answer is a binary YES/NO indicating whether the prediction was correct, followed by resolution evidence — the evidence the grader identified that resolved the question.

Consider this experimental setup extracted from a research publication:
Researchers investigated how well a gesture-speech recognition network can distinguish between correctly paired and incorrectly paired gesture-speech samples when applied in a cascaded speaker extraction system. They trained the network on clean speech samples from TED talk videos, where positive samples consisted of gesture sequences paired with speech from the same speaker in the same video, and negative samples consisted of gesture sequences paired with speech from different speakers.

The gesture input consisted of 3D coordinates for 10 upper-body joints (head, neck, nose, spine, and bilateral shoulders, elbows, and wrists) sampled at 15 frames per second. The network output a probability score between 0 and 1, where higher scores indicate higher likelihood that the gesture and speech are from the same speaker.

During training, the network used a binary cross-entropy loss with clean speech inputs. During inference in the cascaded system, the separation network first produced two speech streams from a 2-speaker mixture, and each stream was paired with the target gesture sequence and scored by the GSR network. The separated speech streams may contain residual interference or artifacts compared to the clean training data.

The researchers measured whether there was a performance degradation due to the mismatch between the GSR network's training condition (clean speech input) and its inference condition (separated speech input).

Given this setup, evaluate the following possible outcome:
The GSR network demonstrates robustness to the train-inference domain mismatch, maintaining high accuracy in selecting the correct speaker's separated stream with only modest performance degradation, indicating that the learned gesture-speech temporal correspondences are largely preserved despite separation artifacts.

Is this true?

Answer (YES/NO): YES